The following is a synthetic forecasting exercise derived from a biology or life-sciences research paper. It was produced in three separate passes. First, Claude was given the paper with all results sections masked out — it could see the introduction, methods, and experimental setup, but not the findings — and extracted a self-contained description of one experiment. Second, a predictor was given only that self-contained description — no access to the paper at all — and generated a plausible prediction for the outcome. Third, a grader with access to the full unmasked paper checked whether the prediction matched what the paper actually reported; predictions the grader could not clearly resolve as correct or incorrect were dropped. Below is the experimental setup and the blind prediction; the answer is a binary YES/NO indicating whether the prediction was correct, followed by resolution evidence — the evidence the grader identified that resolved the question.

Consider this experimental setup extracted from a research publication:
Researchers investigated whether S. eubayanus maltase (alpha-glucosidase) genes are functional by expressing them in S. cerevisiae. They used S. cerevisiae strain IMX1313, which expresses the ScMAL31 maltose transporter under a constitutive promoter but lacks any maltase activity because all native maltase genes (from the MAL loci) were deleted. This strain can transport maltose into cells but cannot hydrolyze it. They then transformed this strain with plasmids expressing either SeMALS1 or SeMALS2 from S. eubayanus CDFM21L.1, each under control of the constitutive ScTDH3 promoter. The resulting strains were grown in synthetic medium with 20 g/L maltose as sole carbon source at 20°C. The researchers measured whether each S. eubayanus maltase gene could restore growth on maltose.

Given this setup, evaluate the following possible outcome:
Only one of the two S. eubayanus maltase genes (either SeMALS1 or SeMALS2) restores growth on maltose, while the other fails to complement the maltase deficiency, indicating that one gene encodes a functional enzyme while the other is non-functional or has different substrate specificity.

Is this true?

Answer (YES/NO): NO